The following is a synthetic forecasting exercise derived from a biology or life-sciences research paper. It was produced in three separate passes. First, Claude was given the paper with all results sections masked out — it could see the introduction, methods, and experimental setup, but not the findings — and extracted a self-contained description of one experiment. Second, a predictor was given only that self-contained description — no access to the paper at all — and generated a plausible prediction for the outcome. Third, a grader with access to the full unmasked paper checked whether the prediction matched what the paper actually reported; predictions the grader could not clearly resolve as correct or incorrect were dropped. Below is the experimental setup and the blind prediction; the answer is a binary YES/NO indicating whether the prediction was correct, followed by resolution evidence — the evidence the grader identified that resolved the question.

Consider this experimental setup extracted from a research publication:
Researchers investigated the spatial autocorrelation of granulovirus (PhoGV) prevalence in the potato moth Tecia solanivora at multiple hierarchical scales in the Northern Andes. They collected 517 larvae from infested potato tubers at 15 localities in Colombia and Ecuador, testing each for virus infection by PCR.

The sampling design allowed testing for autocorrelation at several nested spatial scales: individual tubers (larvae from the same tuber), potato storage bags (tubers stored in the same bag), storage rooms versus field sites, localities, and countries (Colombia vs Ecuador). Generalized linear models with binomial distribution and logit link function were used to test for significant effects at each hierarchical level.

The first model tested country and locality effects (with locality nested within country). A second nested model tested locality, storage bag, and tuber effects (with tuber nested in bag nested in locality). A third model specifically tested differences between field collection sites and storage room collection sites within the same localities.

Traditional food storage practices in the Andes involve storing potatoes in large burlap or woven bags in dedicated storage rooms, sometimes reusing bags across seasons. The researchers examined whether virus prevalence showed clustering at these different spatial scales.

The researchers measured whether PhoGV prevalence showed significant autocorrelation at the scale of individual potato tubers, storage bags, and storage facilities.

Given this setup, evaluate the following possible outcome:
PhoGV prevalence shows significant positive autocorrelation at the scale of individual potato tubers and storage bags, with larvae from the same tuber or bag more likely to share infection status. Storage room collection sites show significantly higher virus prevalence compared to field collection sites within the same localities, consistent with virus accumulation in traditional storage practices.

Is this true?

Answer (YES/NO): NO